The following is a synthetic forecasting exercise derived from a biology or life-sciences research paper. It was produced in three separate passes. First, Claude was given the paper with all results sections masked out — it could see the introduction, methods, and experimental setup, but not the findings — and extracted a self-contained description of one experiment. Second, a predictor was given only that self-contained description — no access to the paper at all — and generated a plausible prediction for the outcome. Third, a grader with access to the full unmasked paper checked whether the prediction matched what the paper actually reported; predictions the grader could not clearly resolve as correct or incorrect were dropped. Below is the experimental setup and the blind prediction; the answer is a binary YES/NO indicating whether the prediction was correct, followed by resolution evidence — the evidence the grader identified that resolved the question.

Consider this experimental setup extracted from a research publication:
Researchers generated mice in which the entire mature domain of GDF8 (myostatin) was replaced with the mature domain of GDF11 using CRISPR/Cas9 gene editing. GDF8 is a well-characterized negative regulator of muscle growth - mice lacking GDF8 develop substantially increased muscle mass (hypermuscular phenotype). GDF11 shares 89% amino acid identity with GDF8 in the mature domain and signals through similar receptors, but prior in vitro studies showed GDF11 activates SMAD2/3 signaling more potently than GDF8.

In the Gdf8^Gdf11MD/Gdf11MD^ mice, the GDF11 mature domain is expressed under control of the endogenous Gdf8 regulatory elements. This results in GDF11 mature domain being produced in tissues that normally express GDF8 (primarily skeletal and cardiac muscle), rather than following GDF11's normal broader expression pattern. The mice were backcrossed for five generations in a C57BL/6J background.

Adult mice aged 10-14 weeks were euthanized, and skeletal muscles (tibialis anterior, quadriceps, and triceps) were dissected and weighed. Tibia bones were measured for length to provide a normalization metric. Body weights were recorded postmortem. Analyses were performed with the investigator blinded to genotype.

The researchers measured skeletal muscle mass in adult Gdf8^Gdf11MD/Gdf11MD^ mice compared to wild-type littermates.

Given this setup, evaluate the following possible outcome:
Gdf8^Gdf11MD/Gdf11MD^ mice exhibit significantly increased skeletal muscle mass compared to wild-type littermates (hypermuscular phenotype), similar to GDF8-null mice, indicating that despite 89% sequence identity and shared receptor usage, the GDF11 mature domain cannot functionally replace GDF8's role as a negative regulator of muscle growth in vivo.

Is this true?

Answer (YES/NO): NO